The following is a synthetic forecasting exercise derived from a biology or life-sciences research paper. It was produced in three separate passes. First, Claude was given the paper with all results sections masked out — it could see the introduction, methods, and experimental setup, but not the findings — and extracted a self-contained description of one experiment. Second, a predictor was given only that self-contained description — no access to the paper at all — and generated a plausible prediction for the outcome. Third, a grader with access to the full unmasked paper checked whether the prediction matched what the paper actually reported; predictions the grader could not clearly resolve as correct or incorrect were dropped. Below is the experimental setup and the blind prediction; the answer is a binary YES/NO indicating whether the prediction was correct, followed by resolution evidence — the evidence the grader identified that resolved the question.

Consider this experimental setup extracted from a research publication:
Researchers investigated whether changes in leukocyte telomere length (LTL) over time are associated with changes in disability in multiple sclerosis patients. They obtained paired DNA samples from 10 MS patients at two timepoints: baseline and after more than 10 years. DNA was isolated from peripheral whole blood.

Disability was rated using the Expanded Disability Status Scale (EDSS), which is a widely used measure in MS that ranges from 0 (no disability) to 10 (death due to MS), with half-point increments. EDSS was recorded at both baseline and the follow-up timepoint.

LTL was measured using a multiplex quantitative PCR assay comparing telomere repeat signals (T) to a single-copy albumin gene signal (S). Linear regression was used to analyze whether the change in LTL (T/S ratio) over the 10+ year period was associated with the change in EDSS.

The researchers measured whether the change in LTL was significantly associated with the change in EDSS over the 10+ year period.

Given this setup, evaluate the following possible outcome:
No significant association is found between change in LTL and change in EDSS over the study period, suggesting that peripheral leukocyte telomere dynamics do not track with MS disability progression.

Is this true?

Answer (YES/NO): YES